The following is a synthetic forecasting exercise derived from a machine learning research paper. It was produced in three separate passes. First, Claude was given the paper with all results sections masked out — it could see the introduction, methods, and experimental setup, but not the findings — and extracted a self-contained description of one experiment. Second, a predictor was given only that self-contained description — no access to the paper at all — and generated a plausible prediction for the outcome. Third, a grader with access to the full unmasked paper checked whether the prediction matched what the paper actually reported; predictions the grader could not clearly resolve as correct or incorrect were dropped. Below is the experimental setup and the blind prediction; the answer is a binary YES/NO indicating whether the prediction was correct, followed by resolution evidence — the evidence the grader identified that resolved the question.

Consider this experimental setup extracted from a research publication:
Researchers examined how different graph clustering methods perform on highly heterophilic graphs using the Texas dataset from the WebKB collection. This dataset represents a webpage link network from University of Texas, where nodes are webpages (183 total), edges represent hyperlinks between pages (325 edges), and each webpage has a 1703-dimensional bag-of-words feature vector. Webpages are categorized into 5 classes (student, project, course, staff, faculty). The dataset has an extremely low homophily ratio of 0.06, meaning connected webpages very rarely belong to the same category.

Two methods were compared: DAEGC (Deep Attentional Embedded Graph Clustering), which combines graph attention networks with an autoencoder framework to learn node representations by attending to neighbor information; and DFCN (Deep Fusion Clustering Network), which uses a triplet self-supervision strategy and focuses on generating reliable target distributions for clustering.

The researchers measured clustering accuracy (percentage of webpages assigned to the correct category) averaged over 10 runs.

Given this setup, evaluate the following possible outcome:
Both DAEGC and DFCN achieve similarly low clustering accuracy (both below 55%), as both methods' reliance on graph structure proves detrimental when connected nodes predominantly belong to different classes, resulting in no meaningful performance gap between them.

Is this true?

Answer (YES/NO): NO